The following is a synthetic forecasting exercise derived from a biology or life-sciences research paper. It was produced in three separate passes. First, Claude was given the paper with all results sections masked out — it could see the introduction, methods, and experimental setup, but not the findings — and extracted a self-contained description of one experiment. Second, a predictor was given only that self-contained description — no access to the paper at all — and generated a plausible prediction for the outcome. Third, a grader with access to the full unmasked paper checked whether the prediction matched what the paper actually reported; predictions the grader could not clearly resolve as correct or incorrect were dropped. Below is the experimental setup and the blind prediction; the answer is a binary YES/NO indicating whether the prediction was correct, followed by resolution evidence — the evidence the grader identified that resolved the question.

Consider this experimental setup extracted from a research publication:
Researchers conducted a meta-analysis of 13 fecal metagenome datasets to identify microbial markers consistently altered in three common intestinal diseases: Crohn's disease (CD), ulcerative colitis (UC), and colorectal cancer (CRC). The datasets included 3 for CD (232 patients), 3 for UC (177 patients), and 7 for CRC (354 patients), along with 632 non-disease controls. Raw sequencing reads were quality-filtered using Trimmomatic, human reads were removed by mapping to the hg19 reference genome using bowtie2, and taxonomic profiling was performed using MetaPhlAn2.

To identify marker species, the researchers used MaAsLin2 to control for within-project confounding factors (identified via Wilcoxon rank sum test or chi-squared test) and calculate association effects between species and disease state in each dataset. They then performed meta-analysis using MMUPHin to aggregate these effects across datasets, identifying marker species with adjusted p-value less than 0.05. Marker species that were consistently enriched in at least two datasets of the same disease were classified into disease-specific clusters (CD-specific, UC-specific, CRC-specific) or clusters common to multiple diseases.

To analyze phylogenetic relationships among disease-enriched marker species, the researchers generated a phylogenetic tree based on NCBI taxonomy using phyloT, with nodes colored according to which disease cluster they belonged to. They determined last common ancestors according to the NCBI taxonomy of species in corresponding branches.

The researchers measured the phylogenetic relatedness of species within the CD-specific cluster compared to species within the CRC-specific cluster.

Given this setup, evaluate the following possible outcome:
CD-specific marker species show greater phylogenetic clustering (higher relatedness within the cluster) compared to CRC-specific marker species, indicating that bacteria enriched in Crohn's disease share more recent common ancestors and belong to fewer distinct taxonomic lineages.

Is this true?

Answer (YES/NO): YES